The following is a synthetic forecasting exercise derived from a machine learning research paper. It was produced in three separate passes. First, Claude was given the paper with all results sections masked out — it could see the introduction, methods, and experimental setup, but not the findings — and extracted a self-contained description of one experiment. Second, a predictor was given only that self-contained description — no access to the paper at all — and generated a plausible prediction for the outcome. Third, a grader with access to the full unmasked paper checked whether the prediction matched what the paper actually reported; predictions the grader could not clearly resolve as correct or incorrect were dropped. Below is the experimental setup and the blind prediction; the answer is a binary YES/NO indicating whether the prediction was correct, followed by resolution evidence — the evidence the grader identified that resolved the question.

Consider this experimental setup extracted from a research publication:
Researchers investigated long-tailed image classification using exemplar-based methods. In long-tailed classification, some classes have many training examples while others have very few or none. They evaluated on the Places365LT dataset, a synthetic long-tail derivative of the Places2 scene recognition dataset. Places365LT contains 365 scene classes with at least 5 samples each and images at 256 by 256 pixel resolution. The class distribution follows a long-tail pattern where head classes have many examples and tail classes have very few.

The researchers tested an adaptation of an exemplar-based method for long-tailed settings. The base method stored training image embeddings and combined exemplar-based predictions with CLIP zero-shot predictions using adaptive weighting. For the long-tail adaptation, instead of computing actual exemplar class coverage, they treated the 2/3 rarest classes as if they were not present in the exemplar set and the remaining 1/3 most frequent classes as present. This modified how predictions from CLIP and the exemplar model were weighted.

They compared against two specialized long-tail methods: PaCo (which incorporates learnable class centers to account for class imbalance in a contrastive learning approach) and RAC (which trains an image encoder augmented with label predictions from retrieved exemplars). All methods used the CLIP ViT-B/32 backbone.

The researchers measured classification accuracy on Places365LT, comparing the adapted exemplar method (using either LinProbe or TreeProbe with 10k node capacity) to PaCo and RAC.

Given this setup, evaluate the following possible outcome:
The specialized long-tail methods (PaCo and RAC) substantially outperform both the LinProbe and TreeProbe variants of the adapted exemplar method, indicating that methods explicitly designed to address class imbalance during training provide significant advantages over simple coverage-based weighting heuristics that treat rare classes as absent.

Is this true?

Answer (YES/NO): NO